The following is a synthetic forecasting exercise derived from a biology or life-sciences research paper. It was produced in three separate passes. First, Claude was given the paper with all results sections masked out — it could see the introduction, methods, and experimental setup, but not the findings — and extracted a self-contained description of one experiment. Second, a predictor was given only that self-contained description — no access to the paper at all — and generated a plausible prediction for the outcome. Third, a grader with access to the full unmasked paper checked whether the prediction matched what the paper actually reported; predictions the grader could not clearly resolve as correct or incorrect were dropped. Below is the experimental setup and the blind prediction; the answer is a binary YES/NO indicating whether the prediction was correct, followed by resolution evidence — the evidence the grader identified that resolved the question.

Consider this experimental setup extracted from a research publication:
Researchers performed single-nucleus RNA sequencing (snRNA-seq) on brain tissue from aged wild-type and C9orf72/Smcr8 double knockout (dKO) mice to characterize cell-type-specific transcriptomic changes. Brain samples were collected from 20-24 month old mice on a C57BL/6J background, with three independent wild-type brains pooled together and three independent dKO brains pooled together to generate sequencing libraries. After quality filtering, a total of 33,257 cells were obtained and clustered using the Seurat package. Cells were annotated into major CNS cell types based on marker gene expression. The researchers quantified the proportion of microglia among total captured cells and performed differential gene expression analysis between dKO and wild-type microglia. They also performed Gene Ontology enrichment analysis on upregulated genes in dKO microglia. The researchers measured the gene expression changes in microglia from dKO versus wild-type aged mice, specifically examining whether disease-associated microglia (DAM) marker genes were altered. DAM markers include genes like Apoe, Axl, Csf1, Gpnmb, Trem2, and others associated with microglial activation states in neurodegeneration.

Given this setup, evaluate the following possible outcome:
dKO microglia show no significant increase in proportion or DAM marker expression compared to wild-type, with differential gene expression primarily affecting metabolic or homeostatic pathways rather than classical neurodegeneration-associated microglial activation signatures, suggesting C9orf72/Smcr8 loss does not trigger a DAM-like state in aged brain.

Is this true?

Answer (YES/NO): NO